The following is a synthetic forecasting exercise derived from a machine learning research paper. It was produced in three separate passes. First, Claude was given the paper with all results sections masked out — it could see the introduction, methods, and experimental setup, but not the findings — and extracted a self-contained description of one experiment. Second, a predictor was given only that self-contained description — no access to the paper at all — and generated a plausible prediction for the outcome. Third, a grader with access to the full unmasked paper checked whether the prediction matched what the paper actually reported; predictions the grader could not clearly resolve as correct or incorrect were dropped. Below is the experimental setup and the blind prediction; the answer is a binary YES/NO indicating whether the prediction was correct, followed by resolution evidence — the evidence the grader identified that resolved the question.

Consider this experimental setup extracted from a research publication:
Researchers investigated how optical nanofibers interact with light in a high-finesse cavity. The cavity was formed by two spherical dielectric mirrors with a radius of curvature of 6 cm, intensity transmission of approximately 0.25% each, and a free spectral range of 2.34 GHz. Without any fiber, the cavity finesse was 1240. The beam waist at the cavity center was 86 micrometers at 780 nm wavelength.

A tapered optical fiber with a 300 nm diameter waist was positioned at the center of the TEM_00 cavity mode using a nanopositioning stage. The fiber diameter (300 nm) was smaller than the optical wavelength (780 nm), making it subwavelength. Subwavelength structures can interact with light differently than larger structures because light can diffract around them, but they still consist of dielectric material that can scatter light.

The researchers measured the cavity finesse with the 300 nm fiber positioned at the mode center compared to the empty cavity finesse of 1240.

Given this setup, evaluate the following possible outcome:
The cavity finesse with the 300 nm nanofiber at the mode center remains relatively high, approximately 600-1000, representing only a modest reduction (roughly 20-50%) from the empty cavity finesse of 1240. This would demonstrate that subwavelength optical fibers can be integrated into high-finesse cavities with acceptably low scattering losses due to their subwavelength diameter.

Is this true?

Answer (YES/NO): YES